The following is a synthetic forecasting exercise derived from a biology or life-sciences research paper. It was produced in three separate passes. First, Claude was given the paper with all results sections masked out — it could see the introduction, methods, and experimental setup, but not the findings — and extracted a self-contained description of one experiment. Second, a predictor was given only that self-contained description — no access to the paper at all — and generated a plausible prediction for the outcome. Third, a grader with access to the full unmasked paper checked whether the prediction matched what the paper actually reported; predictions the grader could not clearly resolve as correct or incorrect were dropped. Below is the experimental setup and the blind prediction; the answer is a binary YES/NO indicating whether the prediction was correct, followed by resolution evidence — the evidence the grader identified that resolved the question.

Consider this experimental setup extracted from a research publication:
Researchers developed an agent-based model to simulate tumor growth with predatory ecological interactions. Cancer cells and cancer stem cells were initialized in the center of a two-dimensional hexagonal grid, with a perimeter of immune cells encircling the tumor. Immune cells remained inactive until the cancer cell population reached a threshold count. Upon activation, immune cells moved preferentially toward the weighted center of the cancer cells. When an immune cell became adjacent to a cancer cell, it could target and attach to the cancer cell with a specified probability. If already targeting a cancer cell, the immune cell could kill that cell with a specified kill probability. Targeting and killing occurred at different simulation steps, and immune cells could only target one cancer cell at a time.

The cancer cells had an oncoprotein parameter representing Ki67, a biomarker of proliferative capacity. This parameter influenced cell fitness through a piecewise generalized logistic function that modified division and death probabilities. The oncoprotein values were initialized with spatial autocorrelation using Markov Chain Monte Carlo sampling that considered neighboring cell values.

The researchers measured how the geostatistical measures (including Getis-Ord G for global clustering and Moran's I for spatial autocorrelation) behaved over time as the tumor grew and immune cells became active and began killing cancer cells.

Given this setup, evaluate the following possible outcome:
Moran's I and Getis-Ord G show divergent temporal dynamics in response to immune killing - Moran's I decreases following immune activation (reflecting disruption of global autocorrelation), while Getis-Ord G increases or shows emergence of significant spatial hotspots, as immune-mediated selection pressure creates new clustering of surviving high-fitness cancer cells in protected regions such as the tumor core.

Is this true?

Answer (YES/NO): NO